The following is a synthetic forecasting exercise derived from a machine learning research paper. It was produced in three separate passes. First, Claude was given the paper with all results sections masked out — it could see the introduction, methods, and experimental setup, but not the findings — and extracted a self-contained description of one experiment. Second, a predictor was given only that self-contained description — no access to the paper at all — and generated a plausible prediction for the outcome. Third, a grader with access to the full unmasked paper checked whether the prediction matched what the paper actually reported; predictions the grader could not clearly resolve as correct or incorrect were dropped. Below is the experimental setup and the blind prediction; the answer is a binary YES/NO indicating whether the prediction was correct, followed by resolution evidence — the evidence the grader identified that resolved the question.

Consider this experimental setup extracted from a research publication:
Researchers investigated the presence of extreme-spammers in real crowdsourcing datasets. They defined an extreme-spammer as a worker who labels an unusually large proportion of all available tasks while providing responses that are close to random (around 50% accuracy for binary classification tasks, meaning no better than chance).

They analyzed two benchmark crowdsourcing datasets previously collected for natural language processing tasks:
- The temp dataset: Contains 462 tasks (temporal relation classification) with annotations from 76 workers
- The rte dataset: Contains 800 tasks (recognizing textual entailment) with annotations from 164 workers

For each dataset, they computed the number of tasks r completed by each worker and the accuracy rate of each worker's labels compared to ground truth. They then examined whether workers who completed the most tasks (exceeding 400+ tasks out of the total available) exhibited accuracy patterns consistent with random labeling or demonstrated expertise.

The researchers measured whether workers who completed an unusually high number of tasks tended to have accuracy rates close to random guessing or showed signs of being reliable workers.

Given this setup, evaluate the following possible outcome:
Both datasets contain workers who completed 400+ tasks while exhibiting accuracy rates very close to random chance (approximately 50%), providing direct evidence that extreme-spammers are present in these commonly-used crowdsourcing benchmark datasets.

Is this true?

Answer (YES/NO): YES